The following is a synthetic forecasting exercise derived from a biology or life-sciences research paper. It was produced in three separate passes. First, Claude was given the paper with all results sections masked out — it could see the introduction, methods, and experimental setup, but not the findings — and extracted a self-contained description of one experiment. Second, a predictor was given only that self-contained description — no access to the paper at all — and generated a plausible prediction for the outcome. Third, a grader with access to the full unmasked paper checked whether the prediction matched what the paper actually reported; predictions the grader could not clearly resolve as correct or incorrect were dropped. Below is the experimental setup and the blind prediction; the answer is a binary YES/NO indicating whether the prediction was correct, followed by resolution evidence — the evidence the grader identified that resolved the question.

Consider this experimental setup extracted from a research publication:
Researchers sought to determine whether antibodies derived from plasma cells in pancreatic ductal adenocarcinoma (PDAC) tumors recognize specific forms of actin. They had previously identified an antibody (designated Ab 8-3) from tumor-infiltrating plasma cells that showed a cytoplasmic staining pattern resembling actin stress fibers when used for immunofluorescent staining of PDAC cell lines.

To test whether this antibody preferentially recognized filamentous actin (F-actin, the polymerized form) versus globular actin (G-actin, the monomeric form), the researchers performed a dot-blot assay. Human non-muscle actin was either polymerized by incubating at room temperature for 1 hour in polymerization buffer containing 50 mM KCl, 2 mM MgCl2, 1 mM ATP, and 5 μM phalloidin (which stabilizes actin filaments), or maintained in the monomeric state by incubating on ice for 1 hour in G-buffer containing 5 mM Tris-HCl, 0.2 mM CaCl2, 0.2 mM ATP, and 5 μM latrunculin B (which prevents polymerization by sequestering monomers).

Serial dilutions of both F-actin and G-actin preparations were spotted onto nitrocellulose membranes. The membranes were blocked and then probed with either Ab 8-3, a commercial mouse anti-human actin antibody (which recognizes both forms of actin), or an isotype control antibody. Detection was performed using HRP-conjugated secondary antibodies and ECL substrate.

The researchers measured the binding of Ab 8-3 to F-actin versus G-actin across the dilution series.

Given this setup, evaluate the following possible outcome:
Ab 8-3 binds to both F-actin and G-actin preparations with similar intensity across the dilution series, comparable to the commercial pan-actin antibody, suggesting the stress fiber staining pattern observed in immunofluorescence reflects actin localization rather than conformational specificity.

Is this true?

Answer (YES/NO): NO